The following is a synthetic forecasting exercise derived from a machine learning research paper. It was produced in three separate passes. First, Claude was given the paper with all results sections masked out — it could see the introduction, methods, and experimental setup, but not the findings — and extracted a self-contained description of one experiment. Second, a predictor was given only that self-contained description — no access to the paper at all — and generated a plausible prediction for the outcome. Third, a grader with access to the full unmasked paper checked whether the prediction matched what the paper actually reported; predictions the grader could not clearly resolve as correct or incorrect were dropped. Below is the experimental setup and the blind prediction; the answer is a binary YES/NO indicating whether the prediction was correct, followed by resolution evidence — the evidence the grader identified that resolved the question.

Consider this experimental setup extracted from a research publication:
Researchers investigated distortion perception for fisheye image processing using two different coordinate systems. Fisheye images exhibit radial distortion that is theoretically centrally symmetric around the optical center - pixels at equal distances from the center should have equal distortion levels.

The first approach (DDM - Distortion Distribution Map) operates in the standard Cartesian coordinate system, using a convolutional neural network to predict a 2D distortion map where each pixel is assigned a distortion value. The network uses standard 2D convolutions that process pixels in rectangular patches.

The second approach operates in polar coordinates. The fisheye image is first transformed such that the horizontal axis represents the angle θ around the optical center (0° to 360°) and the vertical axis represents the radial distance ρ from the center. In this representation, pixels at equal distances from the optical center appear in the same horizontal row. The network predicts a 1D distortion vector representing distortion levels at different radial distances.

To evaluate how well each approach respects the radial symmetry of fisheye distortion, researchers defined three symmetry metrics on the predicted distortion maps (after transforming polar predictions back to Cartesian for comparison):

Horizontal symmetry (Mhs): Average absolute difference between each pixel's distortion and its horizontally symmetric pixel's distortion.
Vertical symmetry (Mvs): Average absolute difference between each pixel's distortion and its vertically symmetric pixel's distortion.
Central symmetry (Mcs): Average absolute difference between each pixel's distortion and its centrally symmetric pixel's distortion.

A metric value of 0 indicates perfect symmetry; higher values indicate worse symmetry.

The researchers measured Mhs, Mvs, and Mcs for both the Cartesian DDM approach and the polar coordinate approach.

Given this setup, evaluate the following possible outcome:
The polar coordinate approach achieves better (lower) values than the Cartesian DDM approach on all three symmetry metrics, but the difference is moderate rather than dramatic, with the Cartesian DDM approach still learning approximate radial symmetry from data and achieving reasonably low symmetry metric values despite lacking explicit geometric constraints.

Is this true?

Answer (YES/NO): NO